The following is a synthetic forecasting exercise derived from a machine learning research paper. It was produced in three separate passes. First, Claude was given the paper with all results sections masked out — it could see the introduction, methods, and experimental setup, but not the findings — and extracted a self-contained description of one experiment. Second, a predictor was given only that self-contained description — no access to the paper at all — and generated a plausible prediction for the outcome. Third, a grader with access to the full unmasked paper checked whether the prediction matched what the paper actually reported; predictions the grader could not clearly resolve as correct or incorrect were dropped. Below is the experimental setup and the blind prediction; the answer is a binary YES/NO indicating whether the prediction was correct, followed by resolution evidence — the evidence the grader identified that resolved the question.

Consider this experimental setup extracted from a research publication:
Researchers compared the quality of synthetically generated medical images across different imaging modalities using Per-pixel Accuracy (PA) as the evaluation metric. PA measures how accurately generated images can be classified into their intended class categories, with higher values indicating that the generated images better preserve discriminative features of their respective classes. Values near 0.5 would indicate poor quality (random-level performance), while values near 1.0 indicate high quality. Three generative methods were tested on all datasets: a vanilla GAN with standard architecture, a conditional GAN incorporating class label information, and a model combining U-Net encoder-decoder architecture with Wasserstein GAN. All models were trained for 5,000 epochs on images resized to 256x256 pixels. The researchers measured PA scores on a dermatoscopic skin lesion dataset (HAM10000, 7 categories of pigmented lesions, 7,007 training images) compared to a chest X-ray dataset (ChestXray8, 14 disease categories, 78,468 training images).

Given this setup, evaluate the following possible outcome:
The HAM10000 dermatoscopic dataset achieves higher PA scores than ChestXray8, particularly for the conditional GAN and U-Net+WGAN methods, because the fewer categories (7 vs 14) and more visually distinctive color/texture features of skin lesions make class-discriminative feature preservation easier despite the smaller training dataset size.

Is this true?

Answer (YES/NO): NO